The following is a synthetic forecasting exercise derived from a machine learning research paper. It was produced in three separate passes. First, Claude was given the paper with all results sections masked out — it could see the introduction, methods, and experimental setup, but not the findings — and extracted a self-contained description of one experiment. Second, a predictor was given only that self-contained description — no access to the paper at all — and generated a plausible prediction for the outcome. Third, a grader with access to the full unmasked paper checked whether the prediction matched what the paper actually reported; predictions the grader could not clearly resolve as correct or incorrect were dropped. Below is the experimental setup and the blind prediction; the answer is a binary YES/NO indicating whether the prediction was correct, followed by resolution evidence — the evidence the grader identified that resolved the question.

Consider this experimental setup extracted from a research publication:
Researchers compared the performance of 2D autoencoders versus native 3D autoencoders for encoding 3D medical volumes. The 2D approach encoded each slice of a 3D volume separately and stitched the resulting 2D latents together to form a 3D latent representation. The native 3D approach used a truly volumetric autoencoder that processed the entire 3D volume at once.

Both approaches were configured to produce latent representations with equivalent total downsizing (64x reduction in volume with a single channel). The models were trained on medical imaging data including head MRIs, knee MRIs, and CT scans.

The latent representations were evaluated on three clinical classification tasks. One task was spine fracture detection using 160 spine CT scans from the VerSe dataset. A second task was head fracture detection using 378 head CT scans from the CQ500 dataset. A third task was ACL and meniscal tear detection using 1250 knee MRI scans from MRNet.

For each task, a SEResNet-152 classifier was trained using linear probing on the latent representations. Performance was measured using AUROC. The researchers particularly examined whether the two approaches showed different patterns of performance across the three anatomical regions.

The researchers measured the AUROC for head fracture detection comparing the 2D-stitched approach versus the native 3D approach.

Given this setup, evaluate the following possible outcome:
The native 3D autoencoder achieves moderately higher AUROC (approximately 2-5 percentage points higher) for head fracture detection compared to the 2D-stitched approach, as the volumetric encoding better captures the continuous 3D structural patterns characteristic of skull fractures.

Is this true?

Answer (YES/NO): NO